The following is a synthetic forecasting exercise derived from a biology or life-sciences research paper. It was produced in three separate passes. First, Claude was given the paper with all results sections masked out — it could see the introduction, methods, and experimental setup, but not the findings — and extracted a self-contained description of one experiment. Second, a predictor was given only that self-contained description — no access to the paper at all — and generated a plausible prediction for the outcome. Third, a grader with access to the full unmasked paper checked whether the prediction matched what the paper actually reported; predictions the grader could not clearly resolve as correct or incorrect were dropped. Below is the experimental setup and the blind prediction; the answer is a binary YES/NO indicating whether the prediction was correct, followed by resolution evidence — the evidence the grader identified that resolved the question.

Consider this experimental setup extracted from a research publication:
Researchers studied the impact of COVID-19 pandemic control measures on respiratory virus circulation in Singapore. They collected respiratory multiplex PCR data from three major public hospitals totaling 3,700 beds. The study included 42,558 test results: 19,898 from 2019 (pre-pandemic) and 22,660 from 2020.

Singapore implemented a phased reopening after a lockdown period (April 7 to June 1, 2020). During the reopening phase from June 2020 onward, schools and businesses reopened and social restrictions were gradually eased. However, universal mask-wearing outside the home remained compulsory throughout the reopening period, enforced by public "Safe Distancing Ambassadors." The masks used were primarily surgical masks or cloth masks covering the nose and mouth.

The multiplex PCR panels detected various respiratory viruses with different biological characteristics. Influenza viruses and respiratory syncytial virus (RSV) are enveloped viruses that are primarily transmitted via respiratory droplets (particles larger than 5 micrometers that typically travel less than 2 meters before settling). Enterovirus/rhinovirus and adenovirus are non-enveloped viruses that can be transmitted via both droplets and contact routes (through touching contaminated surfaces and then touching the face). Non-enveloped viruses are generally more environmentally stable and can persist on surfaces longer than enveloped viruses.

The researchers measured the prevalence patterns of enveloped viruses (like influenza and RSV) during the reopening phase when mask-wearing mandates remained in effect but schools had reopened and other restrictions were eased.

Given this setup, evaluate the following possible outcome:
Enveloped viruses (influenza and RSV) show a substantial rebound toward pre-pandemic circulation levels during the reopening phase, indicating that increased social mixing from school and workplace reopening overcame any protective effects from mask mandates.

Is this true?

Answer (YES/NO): NO